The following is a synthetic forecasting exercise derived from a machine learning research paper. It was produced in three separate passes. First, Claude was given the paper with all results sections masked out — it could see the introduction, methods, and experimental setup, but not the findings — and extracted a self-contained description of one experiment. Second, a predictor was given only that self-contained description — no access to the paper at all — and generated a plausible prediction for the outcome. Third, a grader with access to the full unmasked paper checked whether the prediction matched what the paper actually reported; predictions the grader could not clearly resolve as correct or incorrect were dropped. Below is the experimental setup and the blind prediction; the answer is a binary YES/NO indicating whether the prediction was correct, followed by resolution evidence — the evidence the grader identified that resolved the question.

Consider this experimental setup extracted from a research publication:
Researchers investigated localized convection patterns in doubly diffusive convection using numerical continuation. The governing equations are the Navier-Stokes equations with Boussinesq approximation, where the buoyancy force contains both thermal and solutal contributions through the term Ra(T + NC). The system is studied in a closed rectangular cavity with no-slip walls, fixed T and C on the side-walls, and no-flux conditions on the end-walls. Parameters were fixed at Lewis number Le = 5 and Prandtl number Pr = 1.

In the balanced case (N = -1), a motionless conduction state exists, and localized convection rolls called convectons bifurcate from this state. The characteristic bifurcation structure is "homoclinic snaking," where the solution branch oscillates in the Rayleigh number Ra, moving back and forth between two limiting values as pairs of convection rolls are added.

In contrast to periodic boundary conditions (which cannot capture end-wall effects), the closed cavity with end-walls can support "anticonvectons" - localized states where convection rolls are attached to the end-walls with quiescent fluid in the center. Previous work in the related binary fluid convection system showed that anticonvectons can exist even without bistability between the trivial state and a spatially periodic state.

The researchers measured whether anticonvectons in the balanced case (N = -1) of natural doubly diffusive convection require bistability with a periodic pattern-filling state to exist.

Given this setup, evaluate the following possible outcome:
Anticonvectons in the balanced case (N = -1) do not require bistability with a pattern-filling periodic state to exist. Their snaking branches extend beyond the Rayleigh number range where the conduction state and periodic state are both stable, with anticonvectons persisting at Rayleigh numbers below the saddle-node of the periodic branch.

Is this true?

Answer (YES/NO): YES